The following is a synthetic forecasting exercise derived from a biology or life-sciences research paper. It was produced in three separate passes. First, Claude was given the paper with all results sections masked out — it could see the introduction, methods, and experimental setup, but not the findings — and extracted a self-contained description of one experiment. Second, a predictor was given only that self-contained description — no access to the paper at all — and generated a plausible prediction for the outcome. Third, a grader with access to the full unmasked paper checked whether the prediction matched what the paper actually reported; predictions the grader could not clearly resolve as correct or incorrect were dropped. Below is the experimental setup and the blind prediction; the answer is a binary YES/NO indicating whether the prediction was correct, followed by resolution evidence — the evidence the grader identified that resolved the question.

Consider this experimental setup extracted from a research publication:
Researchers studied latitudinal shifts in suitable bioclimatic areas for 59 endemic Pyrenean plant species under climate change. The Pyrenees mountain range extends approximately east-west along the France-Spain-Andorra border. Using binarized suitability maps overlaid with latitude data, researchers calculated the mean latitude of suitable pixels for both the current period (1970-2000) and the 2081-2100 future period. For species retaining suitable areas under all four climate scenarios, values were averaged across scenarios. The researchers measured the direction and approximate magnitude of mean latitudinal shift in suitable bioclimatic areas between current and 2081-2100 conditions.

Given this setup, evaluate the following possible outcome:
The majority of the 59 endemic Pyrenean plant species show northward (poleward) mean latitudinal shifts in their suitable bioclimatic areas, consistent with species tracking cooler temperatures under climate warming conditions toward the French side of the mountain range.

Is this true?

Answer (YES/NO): NO